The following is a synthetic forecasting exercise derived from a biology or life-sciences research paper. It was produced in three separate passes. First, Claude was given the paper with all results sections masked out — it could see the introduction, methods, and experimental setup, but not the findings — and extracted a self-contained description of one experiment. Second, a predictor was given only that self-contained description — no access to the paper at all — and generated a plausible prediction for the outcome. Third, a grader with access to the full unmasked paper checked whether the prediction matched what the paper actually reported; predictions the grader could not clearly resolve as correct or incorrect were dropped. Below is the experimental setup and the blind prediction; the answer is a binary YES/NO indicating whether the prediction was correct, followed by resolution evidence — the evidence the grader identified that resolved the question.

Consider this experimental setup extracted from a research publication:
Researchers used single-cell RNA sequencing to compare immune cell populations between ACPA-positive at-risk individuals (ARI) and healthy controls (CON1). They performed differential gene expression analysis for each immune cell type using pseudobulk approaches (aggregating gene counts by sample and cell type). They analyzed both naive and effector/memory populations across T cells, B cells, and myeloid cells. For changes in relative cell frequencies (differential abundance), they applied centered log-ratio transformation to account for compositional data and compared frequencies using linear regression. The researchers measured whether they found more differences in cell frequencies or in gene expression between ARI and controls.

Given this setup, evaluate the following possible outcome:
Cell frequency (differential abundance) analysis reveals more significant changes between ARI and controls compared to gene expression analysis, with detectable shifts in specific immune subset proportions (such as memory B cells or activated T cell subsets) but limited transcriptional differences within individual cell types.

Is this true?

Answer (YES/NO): NO